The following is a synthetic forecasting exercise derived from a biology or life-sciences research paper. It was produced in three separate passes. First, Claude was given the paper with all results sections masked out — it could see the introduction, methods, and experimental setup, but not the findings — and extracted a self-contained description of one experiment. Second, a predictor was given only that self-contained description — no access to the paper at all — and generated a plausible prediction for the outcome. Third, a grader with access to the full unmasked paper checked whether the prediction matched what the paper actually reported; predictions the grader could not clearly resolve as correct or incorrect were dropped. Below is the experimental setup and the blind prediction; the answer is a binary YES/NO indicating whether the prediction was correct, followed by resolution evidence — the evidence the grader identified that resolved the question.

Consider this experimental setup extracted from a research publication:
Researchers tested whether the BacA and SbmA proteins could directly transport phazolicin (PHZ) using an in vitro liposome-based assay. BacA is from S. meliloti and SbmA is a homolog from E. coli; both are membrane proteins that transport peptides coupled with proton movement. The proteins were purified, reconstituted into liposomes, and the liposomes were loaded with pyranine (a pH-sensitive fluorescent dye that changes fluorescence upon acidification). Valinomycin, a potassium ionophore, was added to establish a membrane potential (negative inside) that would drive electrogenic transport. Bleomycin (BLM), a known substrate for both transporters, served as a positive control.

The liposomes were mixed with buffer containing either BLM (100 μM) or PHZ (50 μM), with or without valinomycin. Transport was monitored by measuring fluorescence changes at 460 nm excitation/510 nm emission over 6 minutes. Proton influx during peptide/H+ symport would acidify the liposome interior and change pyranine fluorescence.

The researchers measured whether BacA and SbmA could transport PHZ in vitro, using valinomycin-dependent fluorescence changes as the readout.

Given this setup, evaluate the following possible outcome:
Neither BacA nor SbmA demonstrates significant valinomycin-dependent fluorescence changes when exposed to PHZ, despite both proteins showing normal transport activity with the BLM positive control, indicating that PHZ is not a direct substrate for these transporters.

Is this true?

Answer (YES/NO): NO